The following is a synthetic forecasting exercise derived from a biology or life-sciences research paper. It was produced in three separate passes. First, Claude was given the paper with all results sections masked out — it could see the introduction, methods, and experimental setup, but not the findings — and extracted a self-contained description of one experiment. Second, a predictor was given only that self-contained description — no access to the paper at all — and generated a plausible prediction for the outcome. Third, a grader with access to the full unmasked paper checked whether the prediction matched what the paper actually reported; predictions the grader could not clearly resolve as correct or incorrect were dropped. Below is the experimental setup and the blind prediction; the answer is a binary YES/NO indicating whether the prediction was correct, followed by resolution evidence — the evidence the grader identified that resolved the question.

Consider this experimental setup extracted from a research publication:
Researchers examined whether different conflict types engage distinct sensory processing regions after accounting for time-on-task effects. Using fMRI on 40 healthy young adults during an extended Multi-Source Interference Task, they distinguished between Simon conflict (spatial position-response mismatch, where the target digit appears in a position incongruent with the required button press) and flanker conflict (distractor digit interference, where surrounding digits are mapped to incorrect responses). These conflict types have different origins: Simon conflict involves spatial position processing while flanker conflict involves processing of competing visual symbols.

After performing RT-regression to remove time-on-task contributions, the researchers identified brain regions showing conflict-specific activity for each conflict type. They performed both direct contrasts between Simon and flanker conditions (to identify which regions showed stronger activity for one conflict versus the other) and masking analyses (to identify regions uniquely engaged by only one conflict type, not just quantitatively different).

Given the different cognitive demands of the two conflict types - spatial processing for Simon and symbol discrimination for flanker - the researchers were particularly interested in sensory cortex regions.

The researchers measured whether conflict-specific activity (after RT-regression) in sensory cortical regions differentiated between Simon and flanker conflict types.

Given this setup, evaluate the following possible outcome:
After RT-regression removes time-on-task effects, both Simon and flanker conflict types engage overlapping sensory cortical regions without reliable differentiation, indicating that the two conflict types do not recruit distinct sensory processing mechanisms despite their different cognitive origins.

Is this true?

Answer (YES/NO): NO